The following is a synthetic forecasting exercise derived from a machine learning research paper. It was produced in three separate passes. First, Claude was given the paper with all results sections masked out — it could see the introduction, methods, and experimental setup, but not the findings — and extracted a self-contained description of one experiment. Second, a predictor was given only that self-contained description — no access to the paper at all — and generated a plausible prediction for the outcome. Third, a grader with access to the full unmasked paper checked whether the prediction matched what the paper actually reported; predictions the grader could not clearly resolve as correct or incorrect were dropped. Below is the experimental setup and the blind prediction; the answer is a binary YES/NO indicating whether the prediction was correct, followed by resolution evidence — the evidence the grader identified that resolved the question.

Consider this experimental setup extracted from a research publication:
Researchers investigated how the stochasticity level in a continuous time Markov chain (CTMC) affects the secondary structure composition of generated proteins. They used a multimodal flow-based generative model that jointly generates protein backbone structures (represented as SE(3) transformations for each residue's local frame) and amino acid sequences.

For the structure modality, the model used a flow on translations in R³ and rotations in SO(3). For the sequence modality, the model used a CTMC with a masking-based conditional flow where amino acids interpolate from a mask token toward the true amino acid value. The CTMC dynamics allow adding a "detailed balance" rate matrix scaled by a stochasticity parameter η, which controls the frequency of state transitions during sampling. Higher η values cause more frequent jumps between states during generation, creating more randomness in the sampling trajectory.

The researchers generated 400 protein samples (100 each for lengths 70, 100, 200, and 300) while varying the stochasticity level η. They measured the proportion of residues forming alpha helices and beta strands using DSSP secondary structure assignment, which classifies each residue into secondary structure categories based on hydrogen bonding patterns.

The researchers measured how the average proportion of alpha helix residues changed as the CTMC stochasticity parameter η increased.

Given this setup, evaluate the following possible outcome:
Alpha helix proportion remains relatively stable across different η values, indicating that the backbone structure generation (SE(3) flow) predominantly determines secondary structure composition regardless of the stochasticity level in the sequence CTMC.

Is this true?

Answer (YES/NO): NO